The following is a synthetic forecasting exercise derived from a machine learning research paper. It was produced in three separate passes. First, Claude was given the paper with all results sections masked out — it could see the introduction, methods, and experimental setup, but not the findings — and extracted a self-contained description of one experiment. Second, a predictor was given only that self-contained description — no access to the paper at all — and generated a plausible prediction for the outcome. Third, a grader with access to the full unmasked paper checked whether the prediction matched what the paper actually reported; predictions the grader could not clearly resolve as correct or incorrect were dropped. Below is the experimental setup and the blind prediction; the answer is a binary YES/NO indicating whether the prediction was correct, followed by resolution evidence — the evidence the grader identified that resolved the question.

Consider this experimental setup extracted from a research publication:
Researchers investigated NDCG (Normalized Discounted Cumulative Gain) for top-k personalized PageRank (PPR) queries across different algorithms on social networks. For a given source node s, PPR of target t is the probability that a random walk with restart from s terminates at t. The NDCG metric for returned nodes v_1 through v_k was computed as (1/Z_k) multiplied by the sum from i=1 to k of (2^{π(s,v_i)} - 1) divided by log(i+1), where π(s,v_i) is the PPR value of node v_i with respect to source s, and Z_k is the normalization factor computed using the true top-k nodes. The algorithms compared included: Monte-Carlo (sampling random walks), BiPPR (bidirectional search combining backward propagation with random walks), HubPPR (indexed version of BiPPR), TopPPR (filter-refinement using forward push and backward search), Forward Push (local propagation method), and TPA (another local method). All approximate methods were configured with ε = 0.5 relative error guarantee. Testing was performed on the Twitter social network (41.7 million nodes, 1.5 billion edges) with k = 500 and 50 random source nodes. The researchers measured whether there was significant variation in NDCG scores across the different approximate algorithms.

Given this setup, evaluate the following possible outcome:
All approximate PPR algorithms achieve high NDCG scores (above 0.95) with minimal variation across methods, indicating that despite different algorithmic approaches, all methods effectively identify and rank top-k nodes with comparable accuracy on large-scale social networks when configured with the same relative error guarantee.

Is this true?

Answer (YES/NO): YES